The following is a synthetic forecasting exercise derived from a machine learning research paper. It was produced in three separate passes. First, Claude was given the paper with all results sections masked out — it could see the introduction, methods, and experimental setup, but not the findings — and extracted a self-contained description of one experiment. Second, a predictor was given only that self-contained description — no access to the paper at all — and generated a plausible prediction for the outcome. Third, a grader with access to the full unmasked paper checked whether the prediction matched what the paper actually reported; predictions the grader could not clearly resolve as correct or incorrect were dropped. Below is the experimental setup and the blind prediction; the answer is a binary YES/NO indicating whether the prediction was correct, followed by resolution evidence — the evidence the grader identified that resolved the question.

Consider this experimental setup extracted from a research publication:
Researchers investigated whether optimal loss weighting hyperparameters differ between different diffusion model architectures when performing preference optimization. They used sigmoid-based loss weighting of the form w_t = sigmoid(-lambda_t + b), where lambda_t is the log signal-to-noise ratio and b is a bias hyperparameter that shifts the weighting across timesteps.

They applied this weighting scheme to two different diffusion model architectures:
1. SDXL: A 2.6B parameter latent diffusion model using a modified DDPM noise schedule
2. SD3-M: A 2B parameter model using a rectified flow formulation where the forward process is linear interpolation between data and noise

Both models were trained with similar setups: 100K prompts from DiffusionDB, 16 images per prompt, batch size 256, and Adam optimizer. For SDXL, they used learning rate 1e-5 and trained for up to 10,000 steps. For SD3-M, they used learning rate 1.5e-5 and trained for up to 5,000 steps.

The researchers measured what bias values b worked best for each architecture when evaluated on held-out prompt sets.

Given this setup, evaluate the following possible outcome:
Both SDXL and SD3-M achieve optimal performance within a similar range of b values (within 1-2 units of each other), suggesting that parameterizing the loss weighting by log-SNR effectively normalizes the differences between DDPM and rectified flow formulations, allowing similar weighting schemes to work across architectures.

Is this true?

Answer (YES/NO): NO